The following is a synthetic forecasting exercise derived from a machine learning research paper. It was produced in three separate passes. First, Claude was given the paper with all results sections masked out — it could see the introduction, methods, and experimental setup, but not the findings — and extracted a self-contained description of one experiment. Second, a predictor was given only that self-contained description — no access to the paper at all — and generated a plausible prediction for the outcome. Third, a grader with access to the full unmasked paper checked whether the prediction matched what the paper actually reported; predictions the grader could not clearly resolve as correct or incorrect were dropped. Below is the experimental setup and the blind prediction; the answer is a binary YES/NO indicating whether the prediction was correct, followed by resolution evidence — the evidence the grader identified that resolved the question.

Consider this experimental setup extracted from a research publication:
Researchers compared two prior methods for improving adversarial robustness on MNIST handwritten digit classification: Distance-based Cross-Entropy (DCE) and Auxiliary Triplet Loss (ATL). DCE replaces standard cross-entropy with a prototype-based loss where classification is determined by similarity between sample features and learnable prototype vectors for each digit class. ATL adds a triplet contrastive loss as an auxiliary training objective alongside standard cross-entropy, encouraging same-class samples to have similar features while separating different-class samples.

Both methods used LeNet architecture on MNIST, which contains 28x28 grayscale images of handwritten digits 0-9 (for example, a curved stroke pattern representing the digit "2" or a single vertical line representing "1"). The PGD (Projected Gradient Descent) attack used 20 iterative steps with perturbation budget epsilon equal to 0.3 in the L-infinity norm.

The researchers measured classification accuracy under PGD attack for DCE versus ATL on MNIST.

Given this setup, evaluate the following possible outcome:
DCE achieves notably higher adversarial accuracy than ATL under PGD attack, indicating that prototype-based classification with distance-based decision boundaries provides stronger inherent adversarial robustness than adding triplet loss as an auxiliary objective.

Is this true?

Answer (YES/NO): NO